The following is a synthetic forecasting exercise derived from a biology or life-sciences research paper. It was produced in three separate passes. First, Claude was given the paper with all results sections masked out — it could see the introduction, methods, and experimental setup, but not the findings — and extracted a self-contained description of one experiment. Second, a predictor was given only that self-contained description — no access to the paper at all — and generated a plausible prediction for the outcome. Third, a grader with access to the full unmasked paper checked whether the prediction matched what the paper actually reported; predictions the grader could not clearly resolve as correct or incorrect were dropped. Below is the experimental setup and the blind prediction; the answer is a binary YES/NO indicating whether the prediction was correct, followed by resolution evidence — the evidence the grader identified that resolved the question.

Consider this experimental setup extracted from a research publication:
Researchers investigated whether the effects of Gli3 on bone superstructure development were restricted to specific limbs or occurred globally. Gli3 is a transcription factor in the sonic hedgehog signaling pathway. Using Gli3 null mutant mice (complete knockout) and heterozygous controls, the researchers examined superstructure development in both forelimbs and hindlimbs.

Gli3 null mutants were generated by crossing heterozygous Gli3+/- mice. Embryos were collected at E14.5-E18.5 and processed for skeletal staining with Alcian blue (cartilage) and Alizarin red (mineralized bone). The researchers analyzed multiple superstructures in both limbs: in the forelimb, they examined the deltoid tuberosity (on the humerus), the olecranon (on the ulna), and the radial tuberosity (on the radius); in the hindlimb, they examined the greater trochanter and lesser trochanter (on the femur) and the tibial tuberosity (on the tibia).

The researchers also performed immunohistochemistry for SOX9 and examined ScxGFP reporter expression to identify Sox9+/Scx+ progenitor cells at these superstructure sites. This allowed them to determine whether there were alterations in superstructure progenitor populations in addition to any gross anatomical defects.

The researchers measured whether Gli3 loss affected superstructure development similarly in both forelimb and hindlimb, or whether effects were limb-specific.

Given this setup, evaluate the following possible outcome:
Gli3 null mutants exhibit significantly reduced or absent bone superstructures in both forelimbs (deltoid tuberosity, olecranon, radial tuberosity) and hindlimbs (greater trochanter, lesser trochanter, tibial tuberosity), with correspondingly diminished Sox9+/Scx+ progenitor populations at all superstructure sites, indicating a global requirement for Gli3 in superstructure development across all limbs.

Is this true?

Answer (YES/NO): NO